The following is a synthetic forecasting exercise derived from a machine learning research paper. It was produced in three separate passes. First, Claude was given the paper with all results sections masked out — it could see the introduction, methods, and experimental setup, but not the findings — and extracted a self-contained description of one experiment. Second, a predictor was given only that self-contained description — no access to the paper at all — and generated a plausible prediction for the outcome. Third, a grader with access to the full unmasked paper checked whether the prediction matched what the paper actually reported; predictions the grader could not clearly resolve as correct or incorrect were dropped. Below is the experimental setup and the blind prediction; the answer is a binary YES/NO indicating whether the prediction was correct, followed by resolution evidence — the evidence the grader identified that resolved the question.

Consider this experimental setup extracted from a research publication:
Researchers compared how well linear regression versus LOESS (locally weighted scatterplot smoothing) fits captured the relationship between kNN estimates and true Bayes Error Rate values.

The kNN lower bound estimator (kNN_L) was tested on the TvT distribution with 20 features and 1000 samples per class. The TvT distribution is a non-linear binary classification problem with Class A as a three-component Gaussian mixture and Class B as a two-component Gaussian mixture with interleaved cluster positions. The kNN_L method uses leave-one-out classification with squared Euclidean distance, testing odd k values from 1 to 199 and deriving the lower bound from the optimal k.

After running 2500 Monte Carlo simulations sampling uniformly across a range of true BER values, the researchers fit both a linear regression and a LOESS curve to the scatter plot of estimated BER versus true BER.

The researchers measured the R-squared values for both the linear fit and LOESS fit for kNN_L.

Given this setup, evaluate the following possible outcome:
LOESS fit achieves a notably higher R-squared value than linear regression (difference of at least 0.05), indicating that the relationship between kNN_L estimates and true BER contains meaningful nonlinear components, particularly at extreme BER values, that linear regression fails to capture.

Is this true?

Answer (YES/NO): NO